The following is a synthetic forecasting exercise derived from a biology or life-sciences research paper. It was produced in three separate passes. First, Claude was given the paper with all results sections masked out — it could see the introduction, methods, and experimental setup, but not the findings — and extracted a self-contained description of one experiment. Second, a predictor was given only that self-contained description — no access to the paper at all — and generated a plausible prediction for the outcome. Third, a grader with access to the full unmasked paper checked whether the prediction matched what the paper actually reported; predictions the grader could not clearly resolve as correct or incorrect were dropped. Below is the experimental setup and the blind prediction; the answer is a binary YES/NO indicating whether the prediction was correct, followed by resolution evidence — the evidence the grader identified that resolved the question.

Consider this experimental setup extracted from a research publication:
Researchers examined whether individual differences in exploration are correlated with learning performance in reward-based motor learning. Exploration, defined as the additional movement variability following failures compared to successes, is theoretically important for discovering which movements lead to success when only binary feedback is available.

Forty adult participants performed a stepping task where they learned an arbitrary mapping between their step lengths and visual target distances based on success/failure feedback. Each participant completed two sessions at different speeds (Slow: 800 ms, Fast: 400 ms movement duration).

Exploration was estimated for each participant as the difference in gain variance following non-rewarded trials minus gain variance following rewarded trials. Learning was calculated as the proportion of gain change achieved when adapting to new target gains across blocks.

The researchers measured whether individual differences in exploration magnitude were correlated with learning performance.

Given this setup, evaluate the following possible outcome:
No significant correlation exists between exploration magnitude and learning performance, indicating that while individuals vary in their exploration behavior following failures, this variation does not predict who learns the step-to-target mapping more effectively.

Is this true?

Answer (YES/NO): YES